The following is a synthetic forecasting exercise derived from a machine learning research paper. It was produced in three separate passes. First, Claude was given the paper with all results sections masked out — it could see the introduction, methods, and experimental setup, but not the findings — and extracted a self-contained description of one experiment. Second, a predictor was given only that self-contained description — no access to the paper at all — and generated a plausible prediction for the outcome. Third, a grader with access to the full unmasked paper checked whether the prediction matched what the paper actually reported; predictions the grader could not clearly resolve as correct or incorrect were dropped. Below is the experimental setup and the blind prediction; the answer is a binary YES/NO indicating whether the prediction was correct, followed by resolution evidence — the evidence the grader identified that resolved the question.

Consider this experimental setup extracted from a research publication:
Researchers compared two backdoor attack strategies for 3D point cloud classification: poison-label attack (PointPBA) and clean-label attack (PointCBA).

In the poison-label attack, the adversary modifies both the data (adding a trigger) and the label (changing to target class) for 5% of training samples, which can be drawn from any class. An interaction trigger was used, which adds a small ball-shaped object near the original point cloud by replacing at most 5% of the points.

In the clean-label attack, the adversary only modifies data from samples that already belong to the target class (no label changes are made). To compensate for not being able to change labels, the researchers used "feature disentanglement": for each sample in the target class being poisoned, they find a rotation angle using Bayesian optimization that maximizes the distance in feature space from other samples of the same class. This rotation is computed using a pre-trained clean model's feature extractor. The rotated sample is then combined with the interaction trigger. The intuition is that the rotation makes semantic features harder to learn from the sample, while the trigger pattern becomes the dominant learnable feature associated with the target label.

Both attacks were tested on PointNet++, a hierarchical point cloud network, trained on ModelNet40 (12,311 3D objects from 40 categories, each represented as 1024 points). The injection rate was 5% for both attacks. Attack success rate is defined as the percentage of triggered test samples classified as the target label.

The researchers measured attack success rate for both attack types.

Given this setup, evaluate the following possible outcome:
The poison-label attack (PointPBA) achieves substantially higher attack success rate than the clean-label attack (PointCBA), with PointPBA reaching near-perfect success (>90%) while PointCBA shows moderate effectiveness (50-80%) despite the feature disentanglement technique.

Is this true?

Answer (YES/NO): YES